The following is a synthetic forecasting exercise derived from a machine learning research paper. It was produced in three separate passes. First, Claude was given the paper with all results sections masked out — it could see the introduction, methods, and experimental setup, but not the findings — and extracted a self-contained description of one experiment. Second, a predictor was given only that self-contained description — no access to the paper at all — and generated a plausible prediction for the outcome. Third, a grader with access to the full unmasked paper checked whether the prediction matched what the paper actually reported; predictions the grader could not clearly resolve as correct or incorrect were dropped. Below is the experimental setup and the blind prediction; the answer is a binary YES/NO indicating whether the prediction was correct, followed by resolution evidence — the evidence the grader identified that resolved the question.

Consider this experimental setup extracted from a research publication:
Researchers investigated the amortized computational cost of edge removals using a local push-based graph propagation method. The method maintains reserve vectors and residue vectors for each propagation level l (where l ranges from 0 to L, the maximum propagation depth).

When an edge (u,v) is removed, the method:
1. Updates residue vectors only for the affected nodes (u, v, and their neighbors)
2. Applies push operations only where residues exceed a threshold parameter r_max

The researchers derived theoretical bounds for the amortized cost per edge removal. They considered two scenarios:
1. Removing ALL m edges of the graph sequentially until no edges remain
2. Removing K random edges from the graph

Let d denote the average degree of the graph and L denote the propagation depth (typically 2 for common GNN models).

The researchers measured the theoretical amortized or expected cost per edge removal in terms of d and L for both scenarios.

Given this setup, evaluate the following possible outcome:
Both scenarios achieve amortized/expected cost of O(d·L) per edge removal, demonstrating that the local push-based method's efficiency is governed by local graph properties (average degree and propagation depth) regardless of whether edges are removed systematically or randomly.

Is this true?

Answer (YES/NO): NO